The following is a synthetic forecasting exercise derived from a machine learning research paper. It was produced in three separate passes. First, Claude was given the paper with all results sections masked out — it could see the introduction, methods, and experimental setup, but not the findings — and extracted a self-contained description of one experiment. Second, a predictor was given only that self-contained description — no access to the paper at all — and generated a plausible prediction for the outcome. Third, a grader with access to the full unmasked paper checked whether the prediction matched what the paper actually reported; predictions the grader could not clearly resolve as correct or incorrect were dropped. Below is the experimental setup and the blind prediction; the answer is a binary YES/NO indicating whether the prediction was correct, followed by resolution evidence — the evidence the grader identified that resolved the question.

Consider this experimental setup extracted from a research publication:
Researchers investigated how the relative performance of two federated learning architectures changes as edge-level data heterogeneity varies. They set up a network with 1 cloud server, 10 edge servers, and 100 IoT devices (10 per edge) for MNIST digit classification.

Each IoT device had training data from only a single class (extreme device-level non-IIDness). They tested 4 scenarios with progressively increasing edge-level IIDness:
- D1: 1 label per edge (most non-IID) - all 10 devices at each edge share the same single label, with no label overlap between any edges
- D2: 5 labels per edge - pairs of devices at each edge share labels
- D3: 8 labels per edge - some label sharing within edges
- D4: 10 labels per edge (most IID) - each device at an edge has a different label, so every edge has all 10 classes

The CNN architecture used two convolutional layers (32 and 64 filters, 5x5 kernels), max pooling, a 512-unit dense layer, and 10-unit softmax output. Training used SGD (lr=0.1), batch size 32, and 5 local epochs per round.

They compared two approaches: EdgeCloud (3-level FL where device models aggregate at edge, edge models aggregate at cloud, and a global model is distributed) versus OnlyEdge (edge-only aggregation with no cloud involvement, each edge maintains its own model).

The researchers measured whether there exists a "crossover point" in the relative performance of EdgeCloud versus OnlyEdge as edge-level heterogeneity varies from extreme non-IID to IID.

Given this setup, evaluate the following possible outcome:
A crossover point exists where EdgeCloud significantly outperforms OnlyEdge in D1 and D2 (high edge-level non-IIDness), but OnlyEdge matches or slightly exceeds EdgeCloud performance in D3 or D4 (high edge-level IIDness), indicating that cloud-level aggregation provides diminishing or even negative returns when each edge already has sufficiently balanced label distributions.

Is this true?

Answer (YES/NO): NO